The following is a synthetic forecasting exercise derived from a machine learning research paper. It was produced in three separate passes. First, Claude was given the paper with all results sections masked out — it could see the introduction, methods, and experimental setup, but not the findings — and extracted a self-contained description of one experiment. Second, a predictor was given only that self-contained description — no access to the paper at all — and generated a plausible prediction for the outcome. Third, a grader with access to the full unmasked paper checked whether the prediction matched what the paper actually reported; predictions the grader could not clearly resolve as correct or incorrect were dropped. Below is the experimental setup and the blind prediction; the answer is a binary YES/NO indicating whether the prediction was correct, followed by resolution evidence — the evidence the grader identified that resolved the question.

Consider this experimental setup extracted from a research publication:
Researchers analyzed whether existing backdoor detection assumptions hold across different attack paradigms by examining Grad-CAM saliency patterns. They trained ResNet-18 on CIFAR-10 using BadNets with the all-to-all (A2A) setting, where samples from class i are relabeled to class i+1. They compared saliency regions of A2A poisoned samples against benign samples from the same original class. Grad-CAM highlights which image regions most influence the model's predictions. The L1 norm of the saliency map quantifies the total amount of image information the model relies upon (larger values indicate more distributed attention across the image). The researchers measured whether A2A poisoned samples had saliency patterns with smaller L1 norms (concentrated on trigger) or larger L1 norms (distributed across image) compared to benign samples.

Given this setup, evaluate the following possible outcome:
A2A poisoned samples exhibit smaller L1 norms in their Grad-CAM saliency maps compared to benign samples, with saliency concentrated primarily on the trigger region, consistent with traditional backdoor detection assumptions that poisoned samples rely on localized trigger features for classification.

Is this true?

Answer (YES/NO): NO